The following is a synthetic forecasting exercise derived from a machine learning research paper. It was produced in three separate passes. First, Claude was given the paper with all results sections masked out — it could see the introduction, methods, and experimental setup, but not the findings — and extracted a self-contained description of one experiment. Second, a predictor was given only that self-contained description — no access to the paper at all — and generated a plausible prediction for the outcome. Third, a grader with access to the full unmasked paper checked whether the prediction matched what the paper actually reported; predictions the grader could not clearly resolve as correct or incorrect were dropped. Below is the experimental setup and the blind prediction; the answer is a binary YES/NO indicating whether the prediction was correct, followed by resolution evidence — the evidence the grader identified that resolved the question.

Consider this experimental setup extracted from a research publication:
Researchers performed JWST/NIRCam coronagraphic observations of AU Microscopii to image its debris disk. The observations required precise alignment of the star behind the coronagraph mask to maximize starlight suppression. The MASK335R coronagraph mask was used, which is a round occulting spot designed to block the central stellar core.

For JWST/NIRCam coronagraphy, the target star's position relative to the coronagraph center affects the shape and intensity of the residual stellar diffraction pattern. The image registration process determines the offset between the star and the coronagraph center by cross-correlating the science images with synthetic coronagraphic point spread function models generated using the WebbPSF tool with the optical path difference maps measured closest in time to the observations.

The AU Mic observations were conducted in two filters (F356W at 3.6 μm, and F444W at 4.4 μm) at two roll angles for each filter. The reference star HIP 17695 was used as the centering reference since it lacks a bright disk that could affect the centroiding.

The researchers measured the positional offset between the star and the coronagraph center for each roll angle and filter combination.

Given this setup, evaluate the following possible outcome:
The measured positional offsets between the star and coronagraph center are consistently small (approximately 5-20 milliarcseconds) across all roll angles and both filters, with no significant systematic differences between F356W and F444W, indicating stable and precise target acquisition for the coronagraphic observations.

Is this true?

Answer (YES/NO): NO